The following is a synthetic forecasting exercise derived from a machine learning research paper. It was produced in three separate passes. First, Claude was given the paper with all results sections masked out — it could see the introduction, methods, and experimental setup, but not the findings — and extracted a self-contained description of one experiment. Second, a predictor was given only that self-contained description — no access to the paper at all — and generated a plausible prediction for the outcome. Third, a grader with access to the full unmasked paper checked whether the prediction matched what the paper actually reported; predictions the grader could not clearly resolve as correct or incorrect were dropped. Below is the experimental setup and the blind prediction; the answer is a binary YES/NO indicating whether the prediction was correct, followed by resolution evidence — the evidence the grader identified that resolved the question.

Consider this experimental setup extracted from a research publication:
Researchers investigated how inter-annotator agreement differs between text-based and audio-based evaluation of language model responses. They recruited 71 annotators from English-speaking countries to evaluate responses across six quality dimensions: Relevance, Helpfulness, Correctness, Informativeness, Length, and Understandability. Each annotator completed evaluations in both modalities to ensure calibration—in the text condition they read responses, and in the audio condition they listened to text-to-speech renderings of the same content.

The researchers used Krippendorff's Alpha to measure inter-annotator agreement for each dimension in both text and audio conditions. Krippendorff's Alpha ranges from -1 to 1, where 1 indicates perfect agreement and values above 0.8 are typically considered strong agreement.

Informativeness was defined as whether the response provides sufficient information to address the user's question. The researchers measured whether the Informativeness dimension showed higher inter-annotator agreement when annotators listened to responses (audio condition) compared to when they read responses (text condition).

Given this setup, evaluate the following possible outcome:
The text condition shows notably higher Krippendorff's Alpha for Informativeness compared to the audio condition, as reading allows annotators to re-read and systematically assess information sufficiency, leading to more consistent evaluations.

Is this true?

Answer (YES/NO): NO